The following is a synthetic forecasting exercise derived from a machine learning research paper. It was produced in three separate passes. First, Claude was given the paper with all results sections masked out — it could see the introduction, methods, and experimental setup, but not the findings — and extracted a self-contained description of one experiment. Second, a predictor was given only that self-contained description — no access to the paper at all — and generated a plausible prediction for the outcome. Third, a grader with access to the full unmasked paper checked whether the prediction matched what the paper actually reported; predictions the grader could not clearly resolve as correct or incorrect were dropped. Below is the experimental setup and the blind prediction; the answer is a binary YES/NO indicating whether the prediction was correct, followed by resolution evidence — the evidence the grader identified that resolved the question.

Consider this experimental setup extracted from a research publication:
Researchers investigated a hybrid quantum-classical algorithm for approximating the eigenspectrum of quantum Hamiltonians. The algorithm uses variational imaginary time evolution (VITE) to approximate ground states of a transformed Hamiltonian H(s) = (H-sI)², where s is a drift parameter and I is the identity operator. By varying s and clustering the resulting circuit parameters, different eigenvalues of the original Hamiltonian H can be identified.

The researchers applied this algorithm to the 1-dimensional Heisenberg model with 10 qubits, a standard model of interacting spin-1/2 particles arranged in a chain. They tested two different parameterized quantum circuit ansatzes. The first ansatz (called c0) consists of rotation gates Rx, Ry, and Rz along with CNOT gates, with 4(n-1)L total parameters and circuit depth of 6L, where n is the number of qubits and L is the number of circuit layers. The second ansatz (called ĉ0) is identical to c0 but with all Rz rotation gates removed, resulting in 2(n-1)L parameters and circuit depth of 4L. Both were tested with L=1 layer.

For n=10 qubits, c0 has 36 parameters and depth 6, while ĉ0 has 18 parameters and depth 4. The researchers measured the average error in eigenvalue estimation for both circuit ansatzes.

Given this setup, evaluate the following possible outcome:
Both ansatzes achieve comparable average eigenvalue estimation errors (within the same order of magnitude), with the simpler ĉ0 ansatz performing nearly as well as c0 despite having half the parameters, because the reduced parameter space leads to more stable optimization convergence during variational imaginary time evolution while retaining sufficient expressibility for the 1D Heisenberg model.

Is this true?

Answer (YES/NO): NO